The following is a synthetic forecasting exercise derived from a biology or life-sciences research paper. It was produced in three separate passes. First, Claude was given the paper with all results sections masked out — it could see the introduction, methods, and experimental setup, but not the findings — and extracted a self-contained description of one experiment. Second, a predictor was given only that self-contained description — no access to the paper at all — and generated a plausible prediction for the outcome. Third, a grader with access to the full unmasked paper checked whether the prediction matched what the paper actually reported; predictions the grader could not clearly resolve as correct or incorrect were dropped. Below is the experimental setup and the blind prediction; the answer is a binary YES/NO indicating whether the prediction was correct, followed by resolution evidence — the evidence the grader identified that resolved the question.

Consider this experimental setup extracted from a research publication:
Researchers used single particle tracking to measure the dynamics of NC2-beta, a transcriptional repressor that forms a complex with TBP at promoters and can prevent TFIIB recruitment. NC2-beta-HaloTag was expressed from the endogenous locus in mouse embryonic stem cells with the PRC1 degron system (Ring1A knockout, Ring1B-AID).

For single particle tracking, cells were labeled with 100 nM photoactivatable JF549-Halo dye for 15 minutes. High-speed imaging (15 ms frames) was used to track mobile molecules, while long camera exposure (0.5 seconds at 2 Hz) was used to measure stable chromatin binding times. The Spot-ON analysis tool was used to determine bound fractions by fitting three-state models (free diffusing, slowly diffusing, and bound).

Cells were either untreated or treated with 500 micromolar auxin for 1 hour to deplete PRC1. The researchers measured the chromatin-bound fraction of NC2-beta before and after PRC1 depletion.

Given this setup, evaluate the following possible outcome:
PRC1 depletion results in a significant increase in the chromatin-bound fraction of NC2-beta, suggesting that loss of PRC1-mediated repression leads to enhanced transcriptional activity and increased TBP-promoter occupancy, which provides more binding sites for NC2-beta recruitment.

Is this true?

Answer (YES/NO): NO